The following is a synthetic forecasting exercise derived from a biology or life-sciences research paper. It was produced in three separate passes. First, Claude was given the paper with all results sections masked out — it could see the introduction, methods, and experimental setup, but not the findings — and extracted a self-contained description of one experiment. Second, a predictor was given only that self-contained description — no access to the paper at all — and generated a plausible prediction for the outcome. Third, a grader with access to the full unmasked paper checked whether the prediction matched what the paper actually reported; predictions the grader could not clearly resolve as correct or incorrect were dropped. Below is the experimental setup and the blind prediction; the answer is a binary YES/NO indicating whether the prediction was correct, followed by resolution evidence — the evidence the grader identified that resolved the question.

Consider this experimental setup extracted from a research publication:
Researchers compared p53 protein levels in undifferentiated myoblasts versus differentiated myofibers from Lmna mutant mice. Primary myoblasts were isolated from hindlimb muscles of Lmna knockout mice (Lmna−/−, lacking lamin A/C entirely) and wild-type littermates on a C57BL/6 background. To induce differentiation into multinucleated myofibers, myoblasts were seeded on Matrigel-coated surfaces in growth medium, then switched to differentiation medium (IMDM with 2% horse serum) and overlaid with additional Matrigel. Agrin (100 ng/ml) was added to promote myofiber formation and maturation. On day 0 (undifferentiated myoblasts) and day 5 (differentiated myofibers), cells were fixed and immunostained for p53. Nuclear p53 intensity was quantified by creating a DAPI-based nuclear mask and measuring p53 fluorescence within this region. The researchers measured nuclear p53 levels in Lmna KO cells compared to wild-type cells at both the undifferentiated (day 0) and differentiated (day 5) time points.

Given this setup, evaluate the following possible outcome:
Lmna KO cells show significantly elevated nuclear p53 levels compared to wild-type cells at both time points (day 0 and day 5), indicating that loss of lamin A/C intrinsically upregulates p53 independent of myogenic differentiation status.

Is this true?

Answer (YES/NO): NO